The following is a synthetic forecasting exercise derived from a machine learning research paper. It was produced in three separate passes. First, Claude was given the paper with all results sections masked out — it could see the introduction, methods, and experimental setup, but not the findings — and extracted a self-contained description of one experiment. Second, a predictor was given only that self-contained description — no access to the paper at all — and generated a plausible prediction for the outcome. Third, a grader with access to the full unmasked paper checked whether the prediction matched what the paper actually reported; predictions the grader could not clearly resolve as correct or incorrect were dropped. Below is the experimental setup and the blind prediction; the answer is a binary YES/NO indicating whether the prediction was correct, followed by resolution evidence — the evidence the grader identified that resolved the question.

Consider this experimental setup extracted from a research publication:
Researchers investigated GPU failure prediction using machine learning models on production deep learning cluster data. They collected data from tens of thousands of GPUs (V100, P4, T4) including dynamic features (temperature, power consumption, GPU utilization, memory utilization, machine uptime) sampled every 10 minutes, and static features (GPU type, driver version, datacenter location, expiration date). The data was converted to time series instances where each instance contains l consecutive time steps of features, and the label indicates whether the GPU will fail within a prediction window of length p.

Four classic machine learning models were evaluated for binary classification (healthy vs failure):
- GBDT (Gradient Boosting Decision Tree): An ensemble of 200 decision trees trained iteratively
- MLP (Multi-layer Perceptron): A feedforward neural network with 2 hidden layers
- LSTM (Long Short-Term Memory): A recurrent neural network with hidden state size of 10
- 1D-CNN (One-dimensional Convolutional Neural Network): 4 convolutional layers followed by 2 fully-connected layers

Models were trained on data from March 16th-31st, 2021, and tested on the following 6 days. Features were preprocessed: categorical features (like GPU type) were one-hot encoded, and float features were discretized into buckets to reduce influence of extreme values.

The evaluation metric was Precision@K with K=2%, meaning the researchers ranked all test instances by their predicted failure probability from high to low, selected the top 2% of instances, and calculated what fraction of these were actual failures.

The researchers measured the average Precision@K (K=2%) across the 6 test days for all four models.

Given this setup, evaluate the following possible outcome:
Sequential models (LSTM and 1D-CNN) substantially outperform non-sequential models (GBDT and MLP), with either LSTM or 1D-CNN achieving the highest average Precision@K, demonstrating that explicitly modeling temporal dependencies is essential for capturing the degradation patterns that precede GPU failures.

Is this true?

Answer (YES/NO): NO